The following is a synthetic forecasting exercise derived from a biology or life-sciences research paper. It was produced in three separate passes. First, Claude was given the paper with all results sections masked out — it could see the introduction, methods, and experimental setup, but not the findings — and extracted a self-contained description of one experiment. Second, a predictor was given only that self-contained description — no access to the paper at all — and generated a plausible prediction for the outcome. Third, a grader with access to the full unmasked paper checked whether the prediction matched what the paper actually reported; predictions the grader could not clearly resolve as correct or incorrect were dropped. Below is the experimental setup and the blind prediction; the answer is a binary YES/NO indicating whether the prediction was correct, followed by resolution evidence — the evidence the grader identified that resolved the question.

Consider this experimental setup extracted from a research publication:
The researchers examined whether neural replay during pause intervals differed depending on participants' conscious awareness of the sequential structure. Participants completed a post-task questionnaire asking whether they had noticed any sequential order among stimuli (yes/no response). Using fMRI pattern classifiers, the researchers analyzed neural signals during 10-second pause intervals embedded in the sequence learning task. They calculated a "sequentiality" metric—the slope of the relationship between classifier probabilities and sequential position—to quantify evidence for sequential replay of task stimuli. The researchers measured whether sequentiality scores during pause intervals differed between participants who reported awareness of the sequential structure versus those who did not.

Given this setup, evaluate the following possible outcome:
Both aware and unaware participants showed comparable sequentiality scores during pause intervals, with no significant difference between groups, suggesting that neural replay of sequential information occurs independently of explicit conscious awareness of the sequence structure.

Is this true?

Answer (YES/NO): YES